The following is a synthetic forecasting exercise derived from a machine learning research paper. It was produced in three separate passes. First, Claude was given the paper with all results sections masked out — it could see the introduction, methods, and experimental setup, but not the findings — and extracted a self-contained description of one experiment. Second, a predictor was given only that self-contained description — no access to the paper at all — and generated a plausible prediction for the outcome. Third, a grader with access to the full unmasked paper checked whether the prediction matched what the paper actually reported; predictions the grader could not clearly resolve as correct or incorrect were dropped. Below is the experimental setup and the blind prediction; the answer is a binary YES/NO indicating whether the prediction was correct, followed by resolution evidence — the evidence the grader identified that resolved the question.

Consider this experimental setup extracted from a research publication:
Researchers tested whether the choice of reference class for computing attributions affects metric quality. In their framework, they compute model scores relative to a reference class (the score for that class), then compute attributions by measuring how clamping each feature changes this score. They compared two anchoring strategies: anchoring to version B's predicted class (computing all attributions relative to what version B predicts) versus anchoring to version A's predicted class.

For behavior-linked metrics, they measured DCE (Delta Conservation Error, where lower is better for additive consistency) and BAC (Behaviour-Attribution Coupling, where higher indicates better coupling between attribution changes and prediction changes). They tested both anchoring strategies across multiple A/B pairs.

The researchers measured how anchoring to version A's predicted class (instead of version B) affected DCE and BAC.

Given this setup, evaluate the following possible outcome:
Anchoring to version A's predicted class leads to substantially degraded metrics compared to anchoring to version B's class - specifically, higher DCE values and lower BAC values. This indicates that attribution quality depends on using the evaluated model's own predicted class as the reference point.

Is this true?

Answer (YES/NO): YES